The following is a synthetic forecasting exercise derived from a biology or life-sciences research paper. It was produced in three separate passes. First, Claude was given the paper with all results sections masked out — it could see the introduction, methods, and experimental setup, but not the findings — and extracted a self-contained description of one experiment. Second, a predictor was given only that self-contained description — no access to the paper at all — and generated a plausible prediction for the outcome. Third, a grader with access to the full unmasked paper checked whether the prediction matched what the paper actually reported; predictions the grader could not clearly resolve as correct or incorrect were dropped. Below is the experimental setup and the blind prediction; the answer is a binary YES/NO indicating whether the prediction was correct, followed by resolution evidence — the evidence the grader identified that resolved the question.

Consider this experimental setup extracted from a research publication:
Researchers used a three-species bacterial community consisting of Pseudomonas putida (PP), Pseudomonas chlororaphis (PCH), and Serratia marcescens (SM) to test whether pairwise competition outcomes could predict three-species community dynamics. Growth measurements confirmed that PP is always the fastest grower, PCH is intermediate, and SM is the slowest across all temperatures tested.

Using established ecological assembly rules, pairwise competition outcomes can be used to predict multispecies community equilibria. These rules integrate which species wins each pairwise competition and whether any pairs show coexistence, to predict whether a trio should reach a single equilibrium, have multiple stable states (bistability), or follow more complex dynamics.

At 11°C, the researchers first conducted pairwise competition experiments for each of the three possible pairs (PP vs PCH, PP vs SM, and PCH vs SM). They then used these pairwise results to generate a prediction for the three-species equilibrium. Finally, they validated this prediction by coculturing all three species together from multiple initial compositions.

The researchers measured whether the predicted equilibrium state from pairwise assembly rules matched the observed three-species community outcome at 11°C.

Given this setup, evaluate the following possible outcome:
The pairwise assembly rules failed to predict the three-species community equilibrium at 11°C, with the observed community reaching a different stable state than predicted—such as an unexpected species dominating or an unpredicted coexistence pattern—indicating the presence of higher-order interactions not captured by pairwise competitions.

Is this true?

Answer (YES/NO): NO